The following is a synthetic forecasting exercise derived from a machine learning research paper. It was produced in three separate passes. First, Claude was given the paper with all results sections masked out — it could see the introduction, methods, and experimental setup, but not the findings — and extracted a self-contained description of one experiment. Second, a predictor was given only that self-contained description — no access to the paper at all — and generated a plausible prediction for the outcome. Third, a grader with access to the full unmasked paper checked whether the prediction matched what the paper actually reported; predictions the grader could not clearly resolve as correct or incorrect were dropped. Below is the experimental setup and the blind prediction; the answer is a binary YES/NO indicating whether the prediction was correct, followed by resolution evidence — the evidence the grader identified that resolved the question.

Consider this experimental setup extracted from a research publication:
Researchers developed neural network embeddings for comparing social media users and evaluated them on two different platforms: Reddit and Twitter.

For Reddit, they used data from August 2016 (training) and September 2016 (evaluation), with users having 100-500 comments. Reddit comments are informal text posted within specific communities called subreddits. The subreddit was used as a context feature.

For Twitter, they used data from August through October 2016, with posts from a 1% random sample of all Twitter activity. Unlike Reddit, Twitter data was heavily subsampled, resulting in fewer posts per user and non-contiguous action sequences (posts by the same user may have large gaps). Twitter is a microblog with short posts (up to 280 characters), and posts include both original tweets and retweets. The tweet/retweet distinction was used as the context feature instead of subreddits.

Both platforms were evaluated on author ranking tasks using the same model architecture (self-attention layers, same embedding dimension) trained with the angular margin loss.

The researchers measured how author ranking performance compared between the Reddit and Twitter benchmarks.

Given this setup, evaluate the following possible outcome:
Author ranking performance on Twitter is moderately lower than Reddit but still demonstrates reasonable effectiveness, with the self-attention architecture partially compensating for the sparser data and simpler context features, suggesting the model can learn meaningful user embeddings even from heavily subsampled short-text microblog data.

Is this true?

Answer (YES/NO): NO